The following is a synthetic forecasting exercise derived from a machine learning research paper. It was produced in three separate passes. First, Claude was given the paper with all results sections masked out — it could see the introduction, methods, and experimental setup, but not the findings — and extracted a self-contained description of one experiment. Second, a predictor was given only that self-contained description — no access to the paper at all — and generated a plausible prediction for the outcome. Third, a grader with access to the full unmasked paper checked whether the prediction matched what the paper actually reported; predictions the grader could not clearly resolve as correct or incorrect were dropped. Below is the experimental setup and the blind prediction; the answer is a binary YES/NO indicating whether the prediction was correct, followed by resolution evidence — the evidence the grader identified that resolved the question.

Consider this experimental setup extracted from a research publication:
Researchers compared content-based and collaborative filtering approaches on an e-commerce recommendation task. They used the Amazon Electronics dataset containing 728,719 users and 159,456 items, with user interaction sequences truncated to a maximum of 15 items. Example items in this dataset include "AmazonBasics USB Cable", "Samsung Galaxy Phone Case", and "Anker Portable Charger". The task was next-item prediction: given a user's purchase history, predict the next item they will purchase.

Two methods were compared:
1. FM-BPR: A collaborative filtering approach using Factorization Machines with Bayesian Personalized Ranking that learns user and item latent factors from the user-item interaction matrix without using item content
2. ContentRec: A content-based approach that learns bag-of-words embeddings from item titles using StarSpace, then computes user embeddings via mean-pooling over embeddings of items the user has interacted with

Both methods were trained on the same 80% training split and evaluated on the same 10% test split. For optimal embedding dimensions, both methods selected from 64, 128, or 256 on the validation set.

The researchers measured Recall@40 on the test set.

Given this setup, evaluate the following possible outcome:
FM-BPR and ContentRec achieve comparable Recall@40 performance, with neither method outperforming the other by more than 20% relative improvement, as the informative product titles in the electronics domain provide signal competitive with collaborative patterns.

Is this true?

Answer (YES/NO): YES